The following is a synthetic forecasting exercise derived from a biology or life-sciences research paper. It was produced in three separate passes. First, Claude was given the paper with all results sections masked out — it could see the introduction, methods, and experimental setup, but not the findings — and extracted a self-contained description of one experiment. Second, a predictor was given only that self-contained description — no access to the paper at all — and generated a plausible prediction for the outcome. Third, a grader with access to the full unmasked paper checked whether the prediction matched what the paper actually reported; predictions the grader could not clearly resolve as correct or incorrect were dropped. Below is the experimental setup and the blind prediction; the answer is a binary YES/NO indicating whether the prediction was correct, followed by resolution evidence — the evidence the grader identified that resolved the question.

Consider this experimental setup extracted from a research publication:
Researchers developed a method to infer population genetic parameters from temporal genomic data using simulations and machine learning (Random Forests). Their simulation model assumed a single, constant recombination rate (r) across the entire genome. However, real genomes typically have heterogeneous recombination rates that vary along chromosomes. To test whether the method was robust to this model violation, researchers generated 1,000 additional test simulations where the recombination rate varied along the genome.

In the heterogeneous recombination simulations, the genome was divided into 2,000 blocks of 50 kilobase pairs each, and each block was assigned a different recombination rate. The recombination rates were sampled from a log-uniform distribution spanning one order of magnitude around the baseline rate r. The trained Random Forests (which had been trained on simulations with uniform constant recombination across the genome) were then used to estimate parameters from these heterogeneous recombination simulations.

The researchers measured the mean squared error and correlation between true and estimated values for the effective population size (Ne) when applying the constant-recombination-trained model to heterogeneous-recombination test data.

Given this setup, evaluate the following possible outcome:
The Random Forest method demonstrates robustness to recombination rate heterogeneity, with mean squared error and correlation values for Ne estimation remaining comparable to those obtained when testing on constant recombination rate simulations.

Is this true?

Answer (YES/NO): YES